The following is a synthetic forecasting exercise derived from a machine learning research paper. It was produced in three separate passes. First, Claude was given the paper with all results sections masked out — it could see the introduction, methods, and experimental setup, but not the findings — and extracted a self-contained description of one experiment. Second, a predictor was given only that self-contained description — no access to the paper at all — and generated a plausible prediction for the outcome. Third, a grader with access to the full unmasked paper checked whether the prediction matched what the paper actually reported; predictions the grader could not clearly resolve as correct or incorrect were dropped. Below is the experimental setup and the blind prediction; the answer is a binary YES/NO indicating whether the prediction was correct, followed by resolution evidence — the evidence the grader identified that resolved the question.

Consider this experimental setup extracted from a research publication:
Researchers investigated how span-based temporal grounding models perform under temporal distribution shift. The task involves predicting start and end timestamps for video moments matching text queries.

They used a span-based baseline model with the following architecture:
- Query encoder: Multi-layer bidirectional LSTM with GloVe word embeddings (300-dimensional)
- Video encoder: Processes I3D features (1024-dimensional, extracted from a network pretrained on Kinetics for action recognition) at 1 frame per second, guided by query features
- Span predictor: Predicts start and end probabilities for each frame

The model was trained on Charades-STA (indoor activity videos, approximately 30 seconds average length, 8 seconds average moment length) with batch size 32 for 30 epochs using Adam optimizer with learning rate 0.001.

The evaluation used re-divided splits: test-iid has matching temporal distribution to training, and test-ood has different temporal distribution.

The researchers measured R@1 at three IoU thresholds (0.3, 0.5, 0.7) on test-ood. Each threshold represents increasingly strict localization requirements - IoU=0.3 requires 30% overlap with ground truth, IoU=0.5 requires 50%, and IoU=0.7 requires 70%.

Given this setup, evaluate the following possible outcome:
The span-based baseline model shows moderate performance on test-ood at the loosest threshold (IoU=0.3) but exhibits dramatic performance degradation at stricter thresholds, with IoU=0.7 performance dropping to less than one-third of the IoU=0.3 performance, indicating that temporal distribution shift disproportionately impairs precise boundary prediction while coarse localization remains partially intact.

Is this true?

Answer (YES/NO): NO